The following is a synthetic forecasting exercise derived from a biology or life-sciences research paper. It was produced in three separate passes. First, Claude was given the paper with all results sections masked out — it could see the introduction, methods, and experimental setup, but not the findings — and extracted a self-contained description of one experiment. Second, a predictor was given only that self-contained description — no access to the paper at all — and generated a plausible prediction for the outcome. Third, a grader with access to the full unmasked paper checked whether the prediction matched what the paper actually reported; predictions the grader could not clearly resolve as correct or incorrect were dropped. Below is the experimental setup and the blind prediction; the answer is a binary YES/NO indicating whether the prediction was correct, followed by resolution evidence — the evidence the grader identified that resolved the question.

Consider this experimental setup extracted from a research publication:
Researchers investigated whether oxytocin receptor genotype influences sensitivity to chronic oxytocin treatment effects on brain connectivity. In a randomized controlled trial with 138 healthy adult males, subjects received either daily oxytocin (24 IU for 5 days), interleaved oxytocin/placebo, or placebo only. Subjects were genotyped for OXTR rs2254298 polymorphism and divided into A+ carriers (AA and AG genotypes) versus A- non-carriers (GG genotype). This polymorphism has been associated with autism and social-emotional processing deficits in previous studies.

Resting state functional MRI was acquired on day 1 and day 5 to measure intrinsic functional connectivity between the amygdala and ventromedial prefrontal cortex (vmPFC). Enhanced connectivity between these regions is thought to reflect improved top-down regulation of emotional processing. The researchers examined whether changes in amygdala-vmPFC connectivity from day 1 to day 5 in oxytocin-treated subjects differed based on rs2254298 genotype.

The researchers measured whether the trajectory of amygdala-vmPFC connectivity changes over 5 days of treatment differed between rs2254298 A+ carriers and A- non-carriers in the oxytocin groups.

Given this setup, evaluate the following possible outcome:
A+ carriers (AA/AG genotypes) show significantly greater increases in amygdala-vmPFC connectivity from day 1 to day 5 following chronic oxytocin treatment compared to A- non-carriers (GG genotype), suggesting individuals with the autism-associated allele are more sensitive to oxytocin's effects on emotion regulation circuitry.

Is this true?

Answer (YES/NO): NO